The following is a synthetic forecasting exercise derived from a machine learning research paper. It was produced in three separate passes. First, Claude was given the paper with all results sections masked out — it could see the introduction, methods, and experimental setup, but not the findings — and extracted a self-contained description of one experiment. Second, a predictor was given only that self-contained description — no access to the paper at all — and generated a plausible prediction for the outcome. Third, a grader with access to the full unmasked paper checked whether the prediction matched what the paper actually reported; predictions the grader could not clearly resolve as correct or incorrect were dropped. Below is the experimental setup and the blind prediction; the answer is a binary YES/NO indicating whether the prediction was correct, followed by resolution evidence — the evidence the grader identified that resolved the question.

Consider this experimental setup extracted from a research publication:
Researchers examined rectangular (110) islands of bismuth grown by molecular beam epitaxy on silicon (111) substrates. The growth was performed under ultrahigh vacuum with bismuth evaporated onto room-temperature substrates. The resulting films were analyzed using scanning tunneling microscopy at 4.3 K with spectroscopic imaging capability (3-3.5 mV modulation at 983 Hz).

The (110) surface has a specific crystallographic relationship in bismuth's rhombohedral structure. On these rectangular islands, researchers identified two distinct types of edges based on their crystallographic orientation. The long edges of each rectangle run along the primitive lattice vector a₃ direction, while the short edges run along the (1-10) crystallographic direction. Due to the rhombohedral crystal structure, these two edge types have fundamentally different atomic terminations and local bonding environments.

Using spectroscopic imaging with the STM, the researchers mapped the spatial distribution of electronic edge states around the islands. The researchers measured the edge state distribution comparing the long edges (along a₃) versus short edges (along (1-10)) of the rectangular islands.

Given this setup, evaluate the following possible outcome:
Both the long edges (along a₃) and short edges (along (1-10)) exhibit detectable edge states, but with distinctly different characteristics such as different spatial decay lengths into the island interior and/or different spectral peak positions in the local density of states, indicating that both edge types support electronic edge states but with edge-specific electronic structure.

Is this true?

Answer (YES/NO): NO